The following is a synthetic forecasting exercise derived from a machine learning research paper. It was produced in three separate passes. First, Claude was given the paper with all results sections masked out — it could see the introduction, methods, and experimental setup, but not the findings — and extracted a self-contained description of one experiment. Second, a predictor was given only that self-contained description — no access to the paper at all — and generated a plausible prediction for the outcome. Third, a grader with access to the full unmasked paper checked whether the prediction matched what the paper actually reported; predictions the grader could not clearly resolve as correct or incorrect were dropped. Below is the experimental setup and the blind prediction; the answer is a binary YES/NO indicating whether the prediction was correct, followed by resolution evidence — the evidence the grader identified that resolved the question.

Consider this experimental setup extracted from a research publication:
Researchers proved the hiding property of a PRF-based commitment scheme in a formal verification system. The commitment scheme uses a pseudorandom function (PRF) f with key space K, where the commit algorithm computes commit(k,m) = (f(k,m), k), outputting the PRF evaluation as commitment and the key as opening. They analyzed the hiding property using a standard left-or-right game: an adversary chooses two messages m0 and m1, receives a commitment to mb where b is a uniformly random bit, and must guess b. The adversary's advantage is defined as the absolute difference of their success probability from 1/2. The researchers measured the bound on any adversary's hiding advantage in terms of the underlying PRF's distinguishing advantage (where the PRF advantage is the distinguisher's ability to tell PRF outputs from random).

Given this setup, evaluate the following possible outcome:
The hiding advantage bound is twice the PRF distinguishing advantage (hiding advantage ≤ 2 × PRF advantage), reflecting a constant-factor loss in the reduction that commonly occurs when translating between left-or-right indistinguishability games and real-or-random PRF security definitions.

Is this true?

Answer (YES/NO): NO